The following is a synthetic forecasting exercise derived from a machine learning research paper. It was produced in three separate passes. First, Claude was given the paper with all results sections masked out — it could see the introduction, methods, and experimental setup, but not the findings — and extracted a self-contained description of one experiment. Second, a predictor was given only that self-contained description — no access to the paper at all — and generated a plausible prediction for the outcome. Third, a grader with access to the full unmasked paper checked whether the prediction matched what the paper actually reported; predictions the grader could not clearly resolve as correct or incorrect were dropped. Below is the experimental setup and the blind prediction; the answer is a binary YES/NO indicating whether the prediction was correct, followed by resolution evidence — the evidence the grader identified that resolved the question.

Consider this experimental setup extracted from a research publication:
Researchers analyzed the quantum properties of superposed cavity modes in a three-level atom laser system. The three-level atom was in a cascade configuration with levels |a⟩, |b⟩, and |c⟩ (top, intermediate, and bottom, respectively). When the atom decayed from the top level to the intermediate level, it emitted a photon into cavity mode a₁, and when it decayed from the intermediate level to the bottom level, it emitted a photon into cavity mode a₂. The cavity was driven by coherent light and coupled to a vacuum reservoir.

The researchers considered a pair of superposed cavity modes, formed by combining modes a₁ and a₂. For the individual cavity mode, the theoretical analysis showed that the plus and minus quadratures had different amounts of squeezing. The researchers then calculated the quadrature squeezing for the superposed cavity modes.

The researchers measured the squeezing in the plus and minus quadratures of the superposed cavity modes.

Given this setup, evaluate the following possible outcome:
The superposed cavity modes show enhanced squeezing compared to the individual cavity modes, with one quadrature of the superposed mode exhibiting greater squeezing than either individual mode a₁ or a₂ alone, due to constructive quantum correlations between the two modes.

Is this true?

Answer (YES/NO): NO